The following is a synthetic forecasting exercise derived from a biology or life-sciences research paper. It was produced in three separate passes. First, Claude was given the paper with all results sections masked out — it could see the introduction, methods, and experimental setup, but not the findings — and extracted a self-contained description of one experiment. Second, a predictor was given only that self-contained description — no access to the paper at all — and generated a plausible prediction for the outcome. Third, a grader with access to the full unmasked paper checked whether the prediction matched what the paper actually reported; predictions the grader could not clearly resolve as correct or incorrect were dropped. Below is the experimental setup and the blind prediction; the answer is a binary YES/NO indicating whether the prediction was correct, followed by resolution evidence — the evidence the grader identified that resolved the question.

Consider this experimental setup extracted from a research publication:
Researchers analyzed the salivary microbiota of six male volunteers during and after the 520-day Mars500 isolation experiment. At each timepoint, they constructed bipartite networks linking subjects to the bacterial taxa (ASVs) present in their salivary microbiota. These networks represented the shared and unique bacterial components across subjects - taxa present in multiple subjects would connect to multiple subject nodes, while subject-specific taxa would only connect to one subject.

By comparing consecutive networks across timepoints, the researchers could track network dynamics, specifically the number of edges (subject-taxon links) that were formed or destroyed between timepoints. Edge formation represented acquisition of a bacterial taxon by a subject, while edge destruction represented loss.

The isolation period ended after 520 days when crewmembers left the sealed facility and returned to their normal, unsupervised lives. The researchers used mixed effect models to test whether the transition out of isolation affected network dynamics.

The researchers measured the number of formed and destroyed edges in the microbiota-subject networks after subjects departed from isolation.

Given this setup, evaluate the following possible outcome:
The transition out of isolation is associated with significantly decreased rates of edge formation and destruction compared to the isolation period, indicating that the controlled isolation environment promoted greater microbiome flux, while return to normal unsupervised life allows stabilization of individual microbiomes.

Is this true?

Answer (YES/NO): NO